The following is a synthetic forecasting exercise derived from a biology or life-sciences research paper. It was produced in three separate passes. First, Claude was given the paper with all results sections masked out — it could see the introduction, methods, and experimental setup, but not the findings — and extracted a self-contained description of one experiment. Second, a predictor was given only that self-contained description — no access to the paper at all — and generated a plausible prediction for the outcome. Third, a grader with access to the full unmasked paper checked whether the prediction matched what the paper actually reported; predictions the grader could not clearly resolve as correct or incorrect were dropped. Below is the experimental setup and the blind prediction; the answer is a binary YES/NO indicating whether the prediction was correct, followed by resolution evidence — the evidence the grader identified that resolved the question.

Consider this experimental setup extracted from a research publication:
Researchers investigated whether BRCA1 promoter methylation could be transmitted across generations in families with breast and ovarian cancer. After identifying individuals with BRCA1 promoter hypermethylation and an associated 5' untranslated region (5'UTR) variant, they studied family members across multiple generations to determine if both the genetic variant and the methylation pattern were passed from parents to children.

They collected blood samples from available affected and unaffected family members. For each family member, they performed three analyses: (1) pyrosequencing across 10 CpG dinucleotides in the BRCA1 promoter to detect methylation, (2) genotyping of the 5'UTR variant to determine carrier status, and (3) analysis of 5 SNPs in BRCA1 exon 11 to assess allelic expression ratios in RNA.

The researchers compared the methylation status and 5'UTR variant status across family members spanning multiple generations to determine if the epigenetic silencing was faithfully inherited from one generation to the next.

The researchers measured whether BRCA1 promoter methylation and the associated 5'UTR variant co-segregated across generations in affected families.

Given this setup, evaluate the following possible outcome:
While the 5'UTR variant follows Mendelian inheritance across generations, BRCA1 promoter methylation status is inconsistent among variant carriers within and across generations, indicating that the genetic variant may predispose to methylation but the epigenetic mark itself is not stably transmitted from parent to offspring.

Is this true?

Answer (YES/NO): NO